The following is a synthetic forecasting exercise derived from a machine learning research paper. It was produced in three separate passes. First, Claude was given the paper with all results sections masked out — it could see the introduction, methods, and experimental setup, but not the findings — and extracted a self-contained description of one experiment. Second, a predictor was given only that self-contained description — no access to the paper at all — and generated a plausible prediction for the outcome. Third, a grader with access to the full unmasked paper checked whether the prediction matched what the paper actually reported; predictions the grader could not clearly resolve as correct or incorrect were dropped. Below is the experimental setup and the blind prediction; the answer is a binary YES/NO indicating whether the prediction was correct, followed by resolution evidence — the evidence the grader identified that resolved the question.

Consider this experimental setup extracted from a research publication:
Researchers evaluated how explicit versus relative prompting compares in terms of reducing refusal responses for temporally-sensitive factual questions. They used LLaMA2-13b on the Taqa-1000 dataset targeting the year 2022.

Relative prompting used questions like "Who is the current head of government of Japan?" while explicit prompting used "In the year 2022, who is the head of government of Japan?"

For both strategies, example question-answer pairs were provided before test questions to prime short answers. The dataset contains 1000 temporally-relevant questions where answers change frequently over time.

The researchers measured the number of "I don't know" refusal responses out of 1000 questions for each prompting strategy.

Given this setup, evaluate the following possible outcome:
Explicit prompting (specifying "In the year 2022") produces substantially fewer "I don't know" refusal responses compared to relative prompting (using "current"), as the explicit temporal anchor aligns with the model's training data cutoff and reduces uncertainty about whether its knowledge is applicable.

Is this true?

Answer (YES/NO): YES